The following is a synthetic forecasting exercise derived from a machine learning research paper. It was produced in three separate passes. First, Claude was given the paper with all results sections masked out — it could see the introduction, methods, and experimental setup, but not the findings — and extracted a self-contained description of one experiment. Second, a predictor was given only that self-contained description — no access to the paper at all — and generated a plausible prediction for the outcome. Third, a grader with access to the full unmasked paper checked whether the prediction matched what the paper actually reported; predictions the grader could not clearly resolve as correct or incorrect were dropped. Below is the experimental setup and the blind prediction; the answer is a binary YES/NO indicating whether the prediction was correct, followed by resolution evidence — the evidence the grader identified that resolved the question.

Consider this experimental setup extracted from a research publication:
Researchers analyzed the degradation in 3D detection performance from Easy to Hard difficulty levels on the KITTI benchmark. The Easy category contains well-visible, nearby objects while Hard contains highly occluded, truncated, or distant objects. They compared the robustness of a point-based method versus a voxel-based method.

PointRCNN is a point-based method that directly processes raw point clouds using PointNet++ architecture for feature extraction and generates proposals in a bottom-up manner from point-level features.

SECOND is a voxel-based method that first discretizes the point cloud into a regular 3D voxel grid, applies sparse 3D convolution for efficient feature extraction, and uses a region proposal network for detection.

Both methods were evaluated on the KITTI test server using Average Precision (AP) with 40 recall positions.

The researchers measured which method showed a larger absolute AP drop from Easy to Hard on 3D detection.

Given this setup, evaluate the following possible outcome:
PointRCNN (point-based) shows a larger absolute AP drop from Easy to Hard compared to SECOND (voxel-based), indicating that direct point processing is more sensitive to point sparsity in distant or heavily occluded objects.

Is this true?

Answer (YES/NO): NO